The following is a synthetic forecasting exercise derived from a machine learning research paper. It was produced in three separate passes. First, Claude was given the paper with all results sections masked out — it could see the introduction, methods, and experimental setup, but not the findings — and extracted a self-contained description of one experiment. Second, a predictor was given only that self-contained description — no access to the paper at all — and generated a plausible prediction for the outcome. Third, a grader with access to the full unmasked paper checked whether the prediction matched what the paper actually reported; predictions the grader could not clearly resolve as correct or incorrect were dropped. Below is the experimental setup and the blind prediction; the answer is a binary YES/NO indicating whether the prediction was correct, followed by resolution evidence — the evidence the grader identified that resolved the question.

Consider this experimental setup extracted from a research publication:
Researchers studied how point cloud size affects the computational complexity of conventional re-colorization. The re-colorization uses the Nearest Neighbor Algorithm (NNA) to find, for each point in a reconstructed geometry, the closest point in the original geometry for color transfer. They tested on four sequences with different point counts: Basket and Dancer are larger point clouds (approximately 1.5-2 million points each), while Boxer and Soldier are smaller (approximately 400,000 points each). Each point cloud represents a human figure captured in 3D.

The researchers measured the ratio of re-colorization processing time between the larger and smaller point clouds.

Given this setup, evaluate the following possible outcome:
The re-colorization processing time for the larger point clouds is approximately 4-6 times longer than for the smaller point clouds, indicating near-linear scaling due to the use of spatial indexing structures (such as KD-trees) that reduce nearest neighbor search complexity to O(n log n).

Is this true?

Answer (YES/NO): NO